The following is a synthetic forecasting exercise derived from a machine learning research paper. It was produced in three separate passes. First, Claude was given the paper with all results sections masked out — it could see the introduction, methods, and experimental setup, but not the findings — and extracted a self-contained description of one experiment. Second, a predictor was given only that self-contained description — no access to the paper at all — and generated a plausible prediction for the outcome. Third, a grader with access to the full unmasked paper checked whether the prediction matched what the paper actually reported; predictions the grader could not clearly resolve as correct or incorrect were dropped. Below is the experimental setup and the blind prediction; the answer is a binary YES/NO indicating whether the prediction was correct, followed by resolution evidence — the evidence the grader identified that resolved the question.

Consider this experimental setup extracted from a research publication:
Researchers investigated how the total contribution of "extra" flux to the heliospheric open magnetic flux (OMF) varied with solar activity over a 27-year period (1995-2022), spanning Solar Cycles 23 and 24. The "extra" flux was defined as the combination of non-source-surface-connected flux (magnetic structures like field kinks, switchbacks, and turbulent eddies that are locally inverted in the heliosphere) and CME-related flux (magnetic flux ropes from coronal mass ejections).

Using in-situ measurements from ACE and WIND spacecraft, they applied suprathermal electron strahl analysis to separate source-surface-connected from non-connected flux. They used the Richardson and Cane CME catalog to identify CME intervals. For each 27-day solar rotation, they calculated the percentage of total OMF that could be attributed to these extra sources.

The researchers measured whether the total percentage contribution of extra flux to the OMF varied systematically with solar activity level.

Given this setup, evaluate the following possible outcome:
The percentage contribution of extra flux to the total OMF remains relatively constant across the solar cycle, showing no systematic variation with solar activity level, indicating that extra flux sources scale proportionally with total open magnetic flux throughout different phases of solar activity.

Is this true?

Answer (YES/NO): YES